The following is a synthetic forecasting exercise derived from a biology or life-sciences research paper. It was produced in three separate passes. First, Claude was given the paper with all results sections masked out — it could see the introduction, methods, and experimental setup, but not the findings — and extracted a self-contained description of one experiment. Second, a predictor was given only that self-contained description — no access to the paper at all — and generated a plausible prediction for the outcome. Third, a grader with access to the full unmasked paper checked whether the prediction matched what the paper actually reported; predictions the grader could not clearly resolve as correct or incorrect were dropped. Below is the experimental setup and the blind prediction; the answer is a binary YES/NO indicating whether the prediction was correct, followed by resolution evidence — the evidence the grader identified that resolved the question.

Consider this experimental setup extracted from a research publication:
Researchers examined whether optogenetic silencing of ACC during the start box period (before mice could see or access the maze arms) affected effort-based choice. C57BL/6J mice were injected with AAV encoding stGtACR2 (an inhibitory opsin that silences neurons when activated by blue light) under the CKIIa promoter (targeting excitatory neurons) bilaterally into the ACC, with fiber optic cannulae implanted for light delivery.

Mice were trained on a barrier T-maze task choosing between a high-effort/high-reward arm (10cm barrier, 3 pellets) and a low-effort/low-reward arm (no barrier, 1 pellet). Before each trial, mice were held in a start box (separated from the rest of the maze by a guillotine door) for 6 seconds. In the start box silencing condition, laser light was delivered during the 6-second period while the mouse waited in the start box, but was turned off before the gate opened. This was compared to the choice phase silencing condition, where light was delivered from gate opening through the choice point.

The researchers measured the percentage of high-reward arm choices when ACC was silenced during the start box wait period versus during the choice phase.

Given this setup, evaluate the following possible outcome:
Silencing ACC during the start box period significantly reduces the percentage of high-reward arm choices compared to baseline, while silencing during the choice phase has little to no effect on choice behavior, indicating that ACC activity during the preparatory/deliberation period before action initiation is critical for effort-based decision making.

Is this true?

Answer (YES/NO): NO